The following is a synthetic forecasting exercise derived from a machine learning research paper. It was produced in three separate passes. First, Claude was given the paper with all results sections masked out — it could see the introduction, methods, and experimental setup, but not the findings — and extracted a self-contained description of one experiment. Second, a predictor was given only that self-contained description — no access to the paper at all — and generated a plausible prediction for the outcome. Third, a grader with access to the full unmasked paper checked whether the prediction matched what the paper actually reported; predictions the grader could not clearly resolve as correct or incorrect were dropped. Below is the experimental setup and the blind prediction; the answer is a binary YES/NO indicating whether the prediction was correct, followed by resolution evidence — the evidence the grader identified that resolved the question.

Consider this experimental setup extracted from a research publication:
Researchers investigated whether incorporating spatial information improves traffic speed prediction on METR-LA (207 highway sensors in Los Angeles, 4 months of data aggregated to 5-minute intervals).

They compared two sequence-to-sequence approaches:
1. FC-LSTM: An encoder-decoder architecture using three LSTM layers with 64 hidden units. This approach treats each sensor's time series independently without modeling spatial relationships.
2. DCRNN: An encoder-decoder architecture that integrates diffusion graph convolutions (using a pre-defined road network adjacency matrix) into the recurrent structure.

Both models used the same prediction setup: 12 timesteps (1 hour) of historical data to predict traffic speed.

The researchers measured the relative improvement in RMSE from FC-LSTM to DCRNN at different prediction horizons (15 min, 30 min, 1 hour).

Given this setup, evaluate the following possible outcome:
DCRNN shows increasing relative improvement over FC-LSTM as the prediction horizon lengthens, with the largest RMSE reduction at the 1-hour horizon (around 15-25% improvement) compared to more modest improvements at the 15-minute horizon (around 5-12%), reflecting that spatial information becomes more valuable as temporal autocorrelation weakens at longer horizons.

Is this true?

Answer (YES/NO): NO